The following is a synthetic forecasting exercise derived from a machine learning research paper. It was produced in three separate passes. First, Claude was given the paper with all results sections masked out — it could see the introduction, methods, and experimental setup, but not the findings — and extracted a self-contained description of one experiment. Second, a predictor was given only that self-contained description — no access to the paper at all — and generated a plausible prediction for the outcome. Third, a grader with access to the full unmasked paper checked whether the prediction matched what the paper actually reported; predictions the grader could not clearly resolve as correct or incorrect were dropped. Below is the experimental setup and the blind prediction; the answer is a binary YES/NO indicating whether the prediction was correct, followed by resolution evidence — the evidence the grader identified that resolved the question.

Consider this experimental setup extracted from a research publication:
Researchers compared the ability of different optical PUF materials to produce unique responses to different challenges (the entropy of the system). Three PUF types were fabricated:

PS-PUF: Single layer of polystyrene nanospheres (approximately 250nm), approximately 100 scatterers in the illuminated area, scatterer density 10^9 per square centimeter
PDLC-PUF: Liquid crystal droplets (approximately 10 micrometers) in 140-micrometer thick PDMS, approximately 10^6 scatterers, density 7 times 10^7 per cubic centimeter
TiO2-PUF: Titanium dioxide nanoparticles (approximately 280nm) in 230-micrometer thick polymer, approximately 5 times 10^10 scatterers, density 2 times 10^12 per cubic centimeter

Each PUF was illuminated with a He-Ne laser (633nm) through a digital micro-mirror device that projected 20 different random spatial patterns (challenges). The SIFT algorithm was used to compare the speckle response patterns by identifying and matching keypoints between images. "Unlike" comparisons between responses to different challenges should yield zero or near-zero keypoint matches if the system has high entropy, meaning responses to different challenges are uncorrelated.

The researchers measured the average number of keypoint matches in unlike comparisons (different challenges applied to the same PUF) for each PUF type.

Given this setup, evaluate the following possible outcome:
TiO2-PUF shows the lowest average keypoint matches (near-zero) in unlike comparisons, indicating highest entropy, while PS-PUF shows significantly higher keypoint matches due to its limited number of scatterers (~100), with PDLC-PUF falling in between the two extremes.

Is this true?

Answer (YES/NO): NO